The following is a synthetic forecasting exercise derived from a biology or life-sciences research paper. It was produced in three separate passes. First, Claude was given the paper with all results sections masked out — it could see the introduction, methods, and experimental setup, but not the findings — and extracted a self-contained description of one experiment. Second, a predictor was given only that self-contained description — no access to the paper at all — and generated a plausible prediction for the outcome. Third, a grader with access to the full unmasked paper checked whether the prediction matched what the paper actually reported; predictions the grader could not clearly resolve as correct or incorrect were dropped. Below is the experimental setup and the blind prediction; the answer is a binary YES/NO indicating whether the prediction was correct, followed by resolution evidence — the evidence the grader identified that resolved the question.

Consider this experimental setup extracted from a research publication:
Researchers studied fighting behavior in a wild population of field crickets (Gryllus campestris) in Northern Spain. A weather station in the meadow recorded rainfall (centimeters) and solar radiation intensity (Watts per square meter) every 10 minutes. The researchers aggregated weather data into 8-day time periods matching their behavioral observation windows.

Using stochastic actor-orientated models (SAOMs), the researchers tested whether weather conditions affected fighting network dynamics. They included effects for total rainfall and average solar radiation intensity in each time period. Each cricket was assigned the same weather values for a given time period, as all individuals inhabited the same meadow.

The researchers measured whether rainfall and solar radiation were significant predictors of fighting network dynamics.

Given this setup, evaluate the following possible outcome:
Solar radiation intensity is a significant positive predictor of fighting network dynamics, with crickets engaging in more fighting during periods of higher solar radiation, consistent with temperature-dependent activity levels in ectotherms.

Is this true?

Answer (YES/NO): NO